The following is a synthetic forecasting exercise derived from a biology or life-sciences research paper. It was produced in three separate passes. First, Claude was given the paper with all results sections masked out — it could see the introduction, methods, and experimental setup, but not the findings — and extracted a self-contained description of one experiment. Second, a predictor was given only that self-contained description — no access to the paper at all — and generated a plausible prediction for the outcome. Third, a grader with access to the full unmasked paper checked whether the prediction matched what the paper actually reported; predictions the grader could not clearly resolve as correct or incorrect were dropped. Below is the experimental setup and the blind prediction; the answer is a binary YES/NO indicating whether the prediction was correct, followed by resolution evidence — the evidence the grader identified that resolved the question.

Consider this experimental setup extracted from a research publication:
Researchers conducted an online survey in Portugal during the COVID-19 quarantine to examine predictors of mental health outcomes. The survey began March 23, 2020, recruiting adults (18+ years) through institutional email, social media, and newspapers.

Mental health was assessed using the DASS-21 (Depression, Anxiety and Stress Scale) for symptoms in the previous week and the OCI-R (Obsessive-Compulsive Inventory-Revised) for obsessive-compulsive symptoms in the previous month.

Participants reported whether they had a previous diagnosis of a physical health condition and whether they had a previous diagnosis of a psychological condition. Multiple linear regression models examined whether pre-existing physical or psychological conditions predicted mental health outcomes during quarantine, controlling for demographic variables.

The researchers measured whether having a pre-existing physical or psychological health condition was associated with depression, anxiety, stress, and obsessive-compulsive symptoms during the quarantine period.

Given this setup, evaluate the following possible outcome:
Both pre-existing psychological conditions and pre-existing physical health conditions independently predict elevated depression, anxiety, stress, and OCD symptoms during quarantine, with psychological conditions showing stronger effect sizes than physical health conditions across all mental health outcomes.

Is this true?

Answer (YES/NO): YES